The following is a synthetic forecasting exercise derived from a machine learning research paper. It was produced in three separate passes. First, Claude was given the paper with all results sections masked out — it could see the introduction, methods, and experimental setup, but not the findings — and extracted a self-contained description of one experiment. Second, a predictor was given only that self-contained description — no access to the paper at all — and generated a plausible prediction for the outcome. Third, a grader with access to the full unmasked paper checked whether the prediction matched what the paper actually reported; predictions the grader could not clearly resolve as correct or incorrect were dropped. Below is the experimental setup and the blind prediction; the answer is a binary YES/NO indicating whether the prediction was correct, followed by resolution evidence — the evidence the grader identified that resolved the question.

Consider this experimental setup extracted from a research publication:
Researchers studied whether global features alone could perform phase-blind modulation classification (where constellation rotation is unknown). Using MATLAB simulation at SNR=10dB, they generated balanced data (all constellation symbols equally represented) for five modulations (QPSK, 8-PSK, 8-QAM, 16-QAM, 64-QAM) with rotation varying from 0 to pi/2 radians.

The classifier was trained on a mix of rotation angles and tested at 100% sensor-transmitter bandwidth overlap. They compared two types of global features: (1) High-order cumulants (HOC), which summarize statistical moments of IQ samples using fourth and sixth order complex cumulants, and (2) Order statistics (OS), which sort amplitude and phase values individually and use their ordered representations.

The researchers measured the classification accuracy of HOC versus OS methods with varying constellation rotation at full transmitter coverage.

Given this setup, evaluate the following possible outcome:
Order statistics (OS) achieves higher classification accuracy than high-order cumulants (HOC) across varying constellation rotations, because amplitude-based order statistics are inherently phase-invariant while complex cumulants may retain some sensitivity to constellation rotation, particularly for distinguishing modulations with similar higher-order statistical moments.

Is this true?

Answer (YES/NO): NO